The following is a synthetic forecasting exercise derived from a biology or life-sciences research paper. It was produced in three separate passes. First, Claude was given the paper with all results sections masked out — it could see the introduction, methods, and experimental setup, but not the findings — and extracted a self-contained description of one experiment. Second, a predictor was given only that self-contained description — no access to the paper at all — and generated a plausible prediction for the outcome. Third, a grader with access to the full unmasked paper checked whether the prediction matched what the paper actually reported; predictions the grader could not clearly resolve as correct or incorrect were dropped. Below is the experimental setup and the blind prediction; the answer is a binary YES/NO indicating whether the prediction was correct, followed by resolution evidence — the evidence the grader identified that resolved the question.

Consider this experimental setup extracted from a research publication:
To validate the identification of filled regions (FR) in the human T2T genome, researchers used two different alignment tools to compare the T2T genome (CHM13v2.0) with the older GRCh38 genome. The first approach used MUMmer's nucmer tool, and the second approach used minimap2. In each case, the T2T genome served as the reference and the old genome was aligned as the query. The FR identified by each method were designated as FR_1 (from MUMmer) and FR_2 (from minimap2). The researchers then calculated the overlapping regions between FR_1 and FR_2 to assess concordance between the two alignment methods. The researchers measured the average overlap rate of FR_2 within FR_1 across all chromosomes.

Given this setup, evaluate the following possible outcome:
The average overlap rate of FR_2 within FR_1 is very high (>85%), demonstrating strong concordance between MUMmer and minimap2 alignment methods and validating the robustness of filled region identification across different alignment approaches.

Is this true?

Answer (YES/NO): NO